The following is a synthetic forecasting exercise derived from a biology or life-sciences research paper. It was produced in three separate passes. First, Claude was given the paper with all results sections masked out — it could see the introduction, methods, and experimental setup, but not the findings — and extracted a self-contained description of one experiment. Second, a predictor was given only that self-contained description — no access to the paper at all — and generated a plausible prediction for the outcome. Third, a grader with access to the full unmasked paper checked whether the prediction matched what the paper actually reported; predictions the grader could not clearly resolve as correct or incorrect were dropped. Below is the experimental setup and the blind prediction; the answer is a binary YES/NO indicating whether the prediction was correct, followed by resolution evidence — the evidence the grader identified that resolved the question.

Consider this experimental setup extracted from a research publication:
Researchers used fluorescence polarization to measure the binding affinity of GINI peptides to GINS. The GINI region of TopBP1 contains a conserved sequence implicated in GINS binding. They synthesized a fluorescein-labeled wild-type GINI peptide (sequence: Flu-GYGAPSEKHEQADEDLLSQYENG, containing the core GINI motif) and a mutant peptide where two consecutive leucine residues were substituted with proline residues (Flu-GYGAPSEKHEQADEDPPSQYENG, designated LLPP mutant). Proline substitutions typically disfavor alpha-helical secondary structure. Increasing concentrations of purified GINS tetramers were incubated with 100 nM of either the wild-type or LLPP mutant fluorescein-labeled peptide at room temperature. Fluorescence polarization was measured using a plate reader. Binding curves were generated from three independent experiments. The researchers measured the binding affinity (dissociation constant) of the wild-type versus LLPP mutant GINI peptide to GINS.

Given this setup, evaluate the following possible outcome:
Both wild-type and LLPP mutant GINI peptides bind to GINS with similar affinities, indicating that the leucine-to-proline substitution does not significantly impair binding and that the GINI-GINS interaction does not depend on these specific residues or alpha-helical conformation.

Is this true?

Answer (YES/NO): NO